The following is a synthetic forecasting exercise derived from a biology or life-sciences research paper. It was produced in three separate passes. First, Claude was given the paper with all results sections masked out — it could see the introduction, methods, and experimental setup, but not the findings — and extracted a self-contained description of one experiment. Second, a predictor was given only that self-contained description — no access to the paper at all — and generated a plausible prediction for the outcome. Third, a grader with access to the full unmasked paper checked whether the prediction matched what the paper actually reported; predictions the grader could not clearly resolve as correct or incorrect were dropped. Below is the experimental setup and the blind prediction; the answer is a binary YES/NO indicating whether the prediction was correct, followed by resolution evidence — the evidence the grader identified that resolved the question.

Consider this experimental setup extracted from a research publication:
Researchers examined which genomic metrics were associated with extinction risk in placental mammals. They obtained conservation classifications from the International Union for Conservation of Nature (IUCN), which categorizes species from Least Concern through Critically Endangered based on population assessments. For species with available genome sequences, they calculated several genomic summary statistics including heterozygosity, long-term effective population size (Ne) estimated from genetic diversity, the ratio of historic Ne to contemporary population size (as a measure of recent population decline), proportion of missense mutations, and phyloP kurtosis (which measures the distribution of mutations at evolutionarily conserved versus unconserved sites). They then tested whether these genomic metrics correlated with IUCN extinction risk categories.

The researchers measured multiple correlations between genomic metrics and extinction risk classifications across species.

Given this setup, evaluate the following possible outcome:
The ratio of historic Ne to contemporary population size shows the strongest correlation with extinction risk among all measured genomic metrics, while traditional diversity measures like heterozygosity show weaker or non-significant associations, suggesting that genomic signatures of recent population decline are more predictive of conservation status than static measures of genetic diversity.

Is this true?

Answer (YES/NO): NO